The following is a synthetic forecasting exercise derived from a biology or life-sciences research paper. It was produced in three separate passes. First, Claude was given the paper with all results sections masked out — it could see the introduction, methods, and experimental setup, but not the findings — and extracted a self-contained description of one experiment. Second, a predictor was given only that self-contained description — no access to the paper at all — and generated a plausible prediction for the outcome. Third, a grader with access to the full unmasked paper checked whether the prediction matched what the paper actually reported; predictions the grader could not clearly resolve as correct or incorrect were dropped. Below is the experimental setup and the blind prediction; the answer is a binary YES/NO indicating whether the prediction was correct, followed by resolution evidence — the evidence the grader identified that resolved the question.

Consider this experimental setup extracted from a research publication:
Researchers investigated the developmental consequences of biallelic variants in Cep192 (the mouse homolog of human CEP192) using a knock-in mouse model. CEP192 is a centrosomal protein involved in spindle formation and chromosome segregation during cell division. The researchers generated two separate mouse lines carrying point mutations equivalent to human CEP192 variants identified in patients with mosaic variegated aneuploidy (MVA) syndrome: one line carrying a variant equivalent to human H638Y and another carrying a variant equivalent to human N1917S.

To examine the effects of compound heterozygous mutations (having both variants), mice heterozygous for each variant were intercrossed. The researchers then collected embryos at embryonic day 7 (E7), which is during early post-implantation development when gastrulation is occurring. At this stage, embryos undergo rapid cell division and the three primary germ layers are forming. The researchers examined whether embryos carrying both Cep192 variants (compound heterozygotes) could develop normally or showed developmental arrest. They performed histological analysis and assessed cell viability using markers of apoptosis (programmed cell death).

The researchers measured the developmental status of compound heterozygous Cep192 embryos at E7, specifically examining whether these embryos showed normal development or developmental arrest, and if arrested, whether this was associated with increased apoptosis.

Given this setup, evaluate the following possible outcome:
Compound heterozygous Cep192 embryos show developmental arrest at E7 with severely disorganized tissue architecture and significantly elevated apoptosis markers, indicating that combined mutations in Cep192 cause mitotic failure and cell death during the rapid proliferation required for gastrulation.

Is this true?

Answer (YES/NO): NO